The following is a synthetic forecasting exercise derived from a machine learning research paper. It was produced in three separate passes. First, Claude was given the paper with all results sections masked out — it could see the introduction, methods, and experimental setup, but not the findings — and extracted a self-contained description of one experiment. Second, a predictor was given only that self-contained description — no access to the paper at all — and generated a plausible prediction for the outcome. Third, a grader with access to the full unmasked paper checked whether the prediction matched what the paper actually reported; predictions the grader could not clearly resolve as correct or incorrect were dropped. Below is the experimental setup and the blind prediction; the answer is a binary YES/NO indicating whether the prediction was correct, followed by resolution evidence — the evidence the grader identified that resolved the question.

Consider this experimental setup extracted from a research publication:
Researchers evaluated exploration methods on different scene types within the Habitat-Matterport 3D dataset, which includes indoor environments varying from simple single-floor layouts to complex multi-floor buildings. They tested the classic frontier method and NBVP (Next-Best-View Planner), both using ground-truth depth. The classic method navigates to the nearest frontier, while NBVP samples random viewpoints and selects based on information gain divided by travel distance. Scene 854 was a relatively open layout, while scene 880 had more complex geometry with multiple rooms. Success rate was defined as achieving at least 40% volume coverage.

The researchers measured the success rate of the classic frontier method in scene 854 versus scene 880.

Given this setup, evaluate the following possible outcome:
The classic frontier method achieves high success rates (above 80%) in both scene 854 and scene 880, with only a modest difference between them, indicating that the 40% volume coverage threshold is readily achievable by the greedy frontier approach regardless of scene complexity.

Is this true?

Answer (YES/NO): NO